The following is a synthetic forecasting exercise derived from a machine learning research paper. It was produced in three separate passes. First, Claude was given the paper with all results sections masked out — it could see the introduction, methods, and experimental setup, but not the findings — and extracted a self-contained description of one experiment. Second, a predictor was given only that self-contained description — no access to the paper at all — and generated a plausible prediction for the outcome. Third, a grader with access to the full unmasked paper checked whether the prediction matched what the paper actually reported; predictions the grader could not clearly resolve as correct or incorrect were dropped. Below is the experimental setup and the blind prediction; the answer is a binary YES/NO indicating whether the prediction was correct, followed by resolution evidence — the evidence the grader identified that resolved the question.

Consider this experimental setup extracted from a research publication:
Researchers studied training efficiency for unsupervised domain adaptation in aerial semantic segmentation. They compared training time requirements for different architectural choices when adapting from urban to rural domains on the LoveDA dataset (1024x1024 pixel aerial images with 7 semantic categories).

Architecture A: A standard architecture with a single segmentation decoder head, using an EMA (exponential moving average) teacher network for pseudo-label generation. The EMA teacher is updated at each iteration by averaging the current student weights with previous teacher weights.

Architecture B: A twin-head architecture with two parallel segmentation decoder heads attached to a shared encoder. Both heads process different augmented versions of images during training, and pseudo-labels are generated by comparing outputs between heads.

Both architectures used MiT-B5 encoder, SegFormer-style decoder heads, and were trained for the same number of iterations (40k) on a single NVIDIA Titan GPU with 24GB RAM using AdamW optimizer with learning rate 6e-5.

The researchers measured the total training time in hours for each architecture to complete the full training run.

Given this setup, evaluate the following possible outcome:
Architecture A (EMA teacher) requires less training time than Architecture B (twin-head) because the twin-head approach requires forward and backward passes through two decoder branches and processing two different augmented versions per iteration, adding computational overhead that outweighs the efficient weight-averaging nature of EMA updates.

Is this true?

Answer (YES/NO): YES